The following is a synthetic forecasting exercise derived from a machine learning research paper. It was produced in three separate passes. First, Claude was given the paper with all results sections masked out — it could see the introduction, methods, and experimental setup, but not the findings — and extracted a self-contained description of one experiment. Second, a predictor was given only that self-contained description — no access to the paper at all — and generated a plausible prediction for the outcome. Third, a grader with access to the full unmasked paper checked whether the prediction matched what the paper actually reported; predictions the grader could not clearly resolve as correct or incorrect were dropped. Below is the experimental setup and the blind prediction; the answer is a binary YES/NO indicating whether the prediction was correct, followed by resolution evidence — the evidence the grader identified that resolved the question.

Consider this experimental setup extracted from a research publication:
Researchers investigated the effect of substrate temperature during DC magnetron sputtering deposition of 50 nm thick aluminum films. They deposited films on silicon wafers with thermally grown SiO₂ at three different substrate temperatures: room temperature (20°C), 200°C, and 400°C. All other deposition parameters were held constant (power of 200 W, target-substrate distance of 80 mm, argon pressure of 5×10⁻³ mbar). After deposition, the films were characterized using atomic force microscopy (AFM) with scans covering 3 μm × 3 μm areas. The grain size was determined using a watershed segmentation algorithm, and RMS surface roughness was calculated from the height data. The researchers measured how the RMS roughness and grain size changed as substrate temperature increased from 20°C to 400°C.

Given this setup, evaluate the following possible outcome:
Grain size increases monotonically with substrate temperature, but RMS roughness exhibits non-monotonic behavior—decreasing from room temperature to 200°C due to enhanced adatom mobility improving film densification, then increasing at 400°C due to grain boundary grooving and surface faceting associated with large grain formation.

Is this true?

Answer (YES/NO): NO